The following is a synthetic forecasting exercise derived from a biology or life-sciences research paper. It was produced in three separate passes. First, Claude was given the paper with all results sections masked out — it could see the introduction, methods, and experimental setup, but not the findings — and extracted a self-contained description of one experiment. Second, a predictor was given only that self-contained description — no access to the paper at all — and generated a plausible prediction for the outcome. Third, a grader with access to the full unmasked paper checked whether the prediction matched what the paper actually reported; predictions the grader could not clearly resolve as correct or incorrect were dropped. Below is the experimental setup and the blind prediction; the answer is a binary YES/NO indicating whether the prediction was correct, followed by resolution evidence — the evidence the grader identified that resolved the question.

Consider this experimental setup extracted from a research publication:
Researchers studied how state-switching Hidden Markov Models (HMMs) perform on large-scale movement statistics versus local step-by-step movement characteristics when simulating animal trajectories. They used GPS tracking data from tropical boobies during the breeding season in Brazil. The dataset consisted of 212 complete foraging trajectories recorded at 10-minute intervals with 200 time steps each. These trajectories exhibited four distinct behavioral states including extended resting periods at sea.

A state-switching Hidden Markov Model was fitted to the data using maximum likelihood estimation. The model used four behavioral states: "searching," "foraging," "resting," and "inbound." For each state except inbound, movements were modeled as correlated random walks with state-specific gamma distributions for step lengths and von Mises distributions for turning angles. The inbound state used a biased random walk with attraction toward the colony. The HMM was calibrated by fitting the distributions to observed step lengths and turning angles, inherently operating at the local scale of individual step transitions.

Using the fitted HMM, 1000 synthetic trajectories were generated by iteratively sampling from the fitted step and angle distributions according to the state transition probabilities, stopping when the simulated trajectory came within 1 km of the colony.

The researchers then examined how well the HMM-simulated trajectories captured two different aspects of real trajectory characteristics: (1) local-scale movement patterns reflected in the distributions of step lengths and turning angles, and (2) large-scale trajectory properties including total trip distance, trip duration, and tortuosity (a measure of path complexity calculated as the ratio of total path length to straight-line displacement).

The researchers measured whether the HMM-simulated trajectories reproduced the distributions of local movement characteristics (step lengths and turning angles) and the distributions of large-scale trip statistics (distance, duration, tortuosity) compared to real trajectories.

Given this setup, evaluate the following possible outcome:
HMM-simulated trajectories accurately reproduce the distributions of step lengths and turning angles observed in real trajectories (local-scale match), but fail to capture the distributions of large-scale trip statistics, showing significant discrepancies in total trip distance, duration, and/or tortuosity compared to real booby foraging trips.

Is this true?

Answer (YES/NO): YES